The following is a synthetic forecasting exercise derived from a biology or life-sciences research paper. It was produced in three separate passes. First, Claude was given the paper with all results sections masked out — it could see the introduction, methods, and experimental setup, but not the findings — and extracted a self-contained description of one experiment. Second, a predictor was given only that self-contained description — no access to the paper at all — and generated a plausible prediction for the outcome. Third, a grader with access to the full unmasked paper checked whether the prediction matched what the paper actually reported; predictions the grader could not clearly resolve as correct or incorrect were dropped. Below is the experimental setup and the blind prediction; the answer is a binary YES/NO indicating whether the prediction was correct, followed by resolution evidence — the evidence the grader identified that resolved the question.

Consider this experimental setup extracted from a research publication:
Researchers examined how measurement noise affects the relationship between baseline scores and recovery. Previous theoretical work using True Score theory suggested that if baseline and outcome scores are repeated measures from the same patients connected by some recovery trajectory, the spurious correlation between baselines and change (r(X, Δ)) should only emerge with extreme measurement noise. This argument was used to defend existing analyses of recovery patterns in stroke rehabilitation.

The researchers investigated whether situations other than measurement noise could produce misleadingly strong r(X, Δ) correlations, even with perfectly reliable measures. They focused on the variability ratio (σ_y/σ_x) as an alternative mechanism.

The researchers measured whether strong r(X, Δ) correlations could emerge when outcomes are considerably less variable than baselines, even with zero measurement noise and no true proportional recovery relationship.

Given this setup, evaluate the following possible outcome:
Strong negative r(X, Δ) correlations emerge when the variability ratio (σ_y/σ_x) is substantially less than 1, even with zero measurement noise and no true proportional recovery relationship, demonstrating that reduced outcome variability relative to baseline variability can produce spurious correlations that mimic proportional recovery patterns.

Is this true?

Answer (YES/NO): YES